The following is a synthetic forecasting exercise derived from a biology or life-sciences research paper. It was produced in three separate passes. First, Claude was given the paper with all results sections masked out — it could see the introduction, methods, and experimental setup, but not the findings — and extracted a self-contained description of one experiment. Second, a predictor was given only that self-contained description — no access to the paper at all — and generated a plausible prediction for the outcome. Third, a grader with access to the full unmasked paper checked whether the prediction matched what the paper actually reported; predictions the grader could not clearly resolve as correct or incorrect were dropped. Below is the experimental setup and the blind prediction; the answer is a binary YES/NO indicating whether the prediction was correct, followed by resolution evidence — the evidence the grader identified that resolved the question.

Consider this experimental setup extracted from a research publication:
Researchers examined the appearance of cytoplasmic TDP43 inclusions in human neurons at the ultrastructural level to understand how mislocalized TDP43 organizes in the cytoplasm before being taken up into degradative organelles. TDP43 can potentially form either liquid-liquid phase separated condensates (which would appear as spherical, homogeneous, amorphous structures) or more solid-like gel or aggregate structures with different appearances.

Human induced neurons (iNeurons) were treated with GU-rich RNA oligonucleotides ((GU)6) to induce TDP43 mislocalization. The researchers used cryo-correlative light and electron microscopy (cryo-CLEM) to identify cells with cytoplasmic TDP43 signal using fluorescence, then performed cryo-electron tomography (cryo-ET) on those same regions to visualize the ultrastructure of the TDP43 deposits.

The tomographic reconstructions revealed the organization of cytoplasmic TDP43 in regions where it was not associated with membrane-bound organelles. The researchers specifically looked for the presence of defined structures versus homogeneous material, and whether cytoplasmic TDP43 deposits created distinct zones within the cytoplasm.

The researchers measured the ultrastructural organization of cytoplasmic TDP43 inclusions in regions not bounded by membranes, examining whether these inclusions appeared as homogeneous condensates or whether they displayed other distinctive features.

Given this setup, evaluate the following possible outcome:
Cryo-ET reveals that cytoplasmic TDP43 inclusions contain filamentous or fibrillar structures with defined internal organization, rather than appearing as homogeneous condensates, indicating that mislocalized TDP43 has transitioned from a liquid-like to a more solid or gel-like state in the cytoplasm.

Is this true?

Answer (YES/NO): NO